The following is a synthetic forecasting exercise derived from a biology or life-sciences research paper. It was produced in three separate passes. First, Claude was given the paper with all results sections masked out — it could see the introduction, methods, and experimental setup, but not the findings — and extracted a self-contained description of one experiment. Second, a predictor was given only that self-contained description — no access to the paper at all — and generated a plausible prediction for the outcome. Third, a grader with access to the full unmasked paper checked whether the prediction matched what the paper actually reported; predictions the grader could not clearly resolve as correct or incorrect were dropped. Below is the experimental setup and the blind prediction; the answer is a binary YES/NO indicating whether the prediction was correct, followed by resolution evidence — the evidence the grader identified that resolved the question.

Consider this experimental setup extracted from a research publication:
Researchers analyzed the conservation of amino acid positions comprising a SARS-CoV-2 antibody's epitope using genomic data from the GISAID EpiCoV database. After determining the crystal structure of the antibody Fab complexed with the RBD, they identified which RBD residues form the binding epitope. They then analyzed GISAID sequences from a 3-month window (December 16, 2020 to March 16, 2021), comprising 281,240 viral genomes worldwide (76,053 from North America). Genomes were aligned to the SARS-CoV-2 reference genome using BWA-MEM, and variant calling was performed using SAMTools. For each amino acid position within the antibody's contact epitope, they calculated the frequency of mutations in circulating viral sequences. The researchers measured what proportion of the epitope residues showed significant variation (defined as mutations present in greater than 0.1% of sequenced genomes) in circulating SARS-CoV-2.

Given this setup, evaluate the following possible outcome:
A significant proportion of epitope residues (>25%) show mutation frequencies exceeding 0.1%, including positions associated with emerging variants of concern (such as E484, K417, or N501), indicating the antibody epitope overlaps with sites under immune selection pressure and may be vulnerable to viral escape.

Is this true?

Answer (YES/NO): NO